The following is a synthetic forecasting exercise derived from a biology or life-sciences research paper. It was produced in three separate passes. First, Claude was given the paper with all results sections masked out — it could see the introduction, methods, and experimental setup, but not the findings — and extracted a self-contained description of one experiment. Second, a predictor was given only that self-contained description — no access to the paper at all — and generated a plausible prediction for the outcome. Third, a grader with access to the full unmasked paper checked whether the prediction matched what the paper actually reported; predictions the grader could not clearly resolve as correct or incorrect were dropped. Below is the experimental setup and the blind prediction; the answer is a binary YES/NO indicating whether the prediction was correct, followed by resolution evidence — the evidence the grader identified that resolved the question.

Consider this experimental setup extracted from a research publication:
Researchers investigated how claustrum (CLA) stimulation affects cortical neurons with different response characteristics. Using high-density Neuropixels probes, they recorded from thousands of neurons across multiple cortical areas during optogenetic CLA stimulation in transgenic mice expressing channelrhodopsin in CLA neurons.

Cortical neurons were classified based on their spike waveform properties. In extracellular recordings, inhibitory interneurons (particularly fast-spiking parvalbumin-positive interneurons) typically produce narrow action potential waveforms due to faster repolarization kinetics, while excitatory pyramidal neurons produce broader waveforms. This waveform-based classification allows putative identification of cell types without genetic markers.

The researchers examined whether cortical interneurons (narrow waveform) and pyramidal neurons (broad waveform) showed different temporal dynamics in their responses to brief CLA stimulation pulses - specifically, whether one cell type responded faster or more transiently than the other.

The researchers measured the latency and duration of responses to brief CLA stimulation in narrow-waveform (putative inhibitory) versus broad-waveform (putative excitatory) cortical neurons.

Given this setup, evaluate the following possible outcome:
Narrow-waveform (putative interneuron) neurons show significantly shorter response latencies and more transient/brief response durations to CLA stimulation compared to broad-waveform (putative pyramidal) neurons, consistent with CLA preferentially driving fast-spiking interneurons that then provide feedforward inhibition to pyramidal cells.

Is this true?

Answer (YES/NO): YES